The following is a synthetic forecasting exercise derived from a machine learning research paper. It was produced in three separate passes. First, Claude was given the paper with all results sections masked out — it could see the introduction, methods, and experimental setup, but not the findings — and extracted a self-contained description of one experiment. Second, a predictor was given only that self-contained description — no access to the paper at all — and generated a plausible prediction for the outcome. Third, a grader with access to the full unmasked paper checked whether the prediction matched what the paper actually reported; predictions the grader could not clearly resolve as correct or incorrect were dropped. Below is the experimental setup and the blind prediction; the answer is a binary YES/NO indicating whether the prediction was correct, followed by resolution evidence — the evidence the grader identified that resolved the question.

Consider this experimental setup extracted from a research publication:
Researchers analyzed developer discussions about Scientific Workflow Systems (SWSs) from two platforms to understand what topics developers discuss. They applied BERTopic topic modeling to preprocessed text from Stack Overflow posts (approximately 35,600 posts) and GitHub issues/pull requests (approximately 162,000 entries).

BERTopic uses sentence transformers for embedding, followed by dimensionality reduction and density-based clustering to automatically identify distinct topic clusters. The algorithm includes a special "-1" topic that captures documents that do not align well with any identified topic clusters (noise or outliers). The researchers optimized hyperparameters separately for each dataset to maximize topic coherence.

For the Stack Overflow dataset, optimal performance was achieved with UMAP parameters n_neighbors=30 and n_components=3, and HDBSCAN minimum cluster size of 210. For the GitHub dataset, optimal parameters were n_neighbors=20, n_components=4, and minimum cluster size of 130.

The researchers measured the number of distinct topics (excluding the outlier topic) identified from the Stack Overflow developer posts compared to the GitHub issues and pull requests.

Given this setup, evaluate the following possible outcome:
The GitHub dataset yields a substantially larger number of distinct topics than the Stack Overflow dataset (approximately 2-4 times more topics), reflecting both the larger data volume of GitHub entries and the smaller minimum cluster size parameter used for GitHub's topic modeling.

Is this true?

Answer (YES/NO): NO